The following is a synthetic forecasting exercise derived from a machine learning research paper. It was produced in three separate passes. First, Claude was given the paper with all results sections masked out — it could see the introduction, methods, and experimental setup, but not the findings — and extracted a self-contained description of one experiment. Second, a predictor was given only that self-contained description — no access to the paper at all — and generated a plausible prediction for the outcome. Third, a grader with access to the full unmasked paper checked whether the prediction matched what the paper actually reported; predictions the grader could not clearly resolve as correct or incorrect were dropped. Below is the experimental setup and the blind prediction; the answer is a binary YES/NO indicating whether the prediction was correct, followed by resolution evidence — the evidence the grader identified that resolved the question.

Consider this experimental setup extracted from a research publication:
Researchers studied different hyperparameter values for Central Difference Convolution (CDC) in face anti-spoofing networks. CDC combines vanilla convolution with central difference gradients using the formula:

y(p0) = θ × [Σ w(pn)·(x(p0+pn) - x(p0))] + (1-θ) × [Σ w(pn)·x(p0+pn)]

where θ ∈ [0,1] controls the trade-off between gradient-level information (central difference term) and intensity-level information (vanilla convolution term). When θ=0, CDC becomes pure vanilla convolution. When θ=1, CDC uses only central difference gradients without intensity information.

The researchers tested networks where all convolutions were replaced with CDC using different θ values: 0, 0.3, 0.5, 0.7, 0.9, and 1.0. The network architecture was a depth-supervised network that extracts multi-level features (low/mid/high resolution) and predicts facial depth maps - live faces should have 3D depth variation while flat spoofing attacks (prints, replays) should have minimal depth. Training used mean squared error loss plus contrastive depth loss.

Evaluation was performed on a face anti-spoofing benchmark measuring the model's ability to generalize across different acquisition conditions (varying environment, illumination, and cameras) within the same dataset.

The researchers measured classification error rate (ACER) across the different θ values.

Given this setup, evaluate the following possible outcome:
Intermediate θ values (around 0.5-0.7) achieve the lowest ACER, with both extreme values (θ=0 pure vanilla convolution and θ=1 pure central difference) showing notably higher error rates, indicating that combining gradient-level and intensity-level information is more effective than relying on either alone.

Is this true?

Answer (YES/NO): NO